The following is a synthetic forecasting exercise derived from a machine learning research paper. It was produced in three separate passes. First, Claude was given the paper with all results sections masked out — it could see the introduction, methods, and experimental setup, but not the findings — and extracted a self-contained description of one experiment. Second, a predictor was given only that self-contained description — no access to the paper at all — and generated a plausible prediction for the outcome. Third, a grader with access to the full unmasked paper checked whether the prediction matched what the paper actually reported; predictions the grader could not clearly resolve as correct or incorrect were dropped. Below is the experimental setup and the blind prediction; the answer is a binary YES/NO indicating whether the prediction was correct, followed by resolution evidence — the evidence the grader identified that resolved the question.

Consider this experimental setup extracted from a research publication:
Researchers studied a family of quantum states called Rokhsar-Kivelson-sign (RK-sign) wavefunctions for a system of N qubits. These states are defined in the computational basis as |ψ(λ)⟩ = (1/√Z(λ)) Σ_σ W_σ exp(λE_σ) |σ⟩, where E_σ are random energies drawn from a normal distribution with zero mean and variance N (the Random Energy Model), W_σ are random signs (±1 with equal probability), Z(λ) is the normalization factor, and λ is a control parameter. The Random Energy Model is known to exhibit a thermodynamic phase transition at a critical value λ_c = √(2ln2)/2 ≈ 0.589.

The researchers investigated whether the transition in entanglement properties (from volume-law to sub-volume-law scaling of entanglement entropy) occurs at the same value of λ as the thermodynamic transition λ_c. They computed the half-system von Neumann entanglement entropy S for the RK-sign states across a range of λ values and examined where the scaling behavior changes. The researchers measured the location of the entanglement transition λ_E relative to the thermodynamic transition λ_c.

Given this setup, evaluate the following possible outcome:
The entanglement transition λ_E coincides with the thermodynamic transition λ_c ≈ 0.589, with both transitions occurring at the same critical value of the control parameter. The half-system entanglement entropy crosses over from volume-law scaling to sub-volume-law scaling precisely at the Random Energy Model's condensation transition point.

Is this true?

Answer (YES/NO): NO